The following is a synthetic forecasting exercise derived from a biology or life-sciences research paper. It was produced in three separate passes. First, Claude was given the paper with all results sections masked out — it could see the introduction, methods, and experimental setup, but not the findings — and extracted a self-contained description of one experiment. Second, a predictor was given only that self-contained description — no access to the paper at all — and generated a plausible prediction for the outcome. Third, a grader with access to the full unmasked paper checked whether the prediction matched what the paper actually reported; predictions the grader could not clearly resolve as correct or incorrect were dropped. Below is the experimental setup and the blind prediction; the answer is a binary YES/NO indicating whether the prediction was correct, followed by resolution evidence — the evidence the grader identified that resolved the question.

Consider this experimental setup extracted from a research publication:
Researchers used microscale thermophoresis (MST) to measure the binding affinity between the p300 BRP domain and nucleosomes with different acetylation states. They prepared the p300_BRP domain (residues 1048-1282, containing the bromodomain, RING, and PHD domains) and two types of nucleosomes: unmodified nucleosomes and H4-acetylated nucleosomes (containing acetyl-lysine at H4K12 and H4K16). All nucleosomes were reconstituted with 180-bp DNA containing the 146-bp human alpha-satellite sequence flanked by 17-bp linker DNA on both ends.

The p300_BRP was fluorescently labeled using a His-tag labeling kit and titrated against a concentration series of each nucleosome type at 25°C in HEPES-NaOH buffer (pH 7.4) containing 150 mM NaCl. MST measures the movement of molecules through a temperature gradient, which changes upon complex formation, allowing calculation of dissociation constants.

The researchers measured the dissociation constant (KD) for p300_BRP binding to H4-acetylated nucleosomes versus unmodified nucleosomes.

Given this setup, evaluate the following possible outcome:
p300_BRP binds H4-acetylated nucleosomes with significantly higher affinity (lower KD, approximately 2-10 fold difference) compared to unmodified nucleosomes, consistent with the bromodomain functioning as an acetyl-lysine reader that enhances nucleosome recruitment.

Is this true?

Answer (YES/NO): YES